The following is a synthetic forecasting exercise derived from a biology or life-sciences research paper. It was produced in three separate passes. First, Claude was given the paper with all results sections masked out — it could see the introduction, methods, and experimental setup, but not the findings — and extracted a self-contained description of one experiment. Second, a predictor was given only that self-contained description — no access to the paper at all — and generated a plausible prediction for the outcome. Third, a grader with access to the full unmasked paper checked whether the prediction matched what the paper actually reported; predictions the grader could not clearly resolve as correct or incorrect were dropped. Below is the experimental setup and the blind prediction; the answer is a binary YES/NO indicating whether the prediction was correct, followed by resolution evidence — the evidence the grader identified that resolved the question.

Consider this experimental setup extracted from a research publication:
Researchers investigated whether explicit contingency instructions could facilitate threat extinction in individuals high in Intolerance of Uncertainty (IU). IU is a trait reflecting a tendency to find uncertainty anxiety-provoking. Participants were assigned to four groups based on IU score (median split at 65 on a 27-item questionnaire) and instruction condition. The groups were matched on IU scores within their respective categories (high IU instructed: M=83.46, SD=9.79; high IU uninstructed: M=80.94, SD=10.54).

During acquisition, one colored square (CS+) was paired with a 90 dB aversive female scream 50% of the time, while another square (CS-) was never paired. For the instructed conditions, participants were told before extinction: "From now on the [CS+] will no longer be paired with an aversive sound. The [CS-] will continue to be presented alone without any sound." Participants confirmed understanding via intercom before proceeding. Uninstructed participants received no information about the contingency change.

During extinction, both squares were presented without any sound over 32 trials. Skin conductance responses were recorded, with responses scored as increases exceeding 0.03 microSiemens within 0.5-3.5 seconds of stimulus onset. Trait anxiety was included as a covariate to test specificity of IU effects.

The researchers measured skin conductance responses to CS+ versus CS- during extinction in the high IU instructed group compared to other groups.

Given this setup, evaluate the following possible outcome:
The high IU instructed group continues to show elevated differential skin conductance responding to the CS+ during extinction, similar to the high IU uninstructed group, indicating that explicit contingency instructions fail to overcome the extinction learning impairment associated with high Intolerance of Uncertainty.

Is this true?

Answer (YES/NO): NO